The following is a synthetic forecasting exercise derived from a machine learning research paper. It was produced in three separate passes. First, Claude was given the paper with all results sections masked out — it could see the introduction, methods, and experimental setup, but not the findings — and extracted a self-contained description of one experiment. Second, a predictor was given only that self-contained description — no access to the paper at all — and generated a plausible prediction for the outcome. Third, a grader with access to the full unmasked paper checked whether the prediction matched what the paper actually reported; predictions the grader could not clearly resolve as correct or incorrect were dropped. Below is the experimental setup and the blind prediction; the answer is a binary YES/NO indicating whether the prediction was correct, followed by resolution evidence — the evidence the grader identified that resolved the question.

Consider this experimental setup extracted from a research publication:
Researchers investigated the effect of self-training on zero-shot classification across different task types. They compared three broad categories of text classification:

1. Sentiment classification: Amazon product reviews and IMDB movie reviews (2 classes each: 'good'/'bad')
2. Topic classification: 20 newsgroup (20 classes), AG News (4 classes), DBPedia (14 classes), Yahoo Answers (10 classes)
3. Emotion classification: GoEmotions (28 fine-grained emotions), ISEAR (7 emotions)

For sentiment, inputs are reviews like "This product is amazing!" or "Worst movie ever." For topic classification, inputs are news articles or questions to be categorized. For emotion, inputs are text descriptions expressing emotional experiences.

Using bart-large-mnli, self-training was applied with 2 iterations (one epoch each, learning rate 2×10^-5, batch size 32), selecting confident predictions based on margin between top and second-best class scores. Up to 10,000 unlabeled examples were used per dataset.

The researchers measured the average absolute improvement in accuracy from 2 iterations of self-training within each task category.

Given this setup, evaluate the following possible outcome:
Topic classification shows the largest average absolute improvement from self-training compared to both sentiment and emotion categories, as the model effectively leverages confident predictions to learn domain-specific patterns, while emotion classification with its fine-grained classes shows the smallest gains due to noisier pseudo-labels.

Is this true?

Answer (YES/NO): NO